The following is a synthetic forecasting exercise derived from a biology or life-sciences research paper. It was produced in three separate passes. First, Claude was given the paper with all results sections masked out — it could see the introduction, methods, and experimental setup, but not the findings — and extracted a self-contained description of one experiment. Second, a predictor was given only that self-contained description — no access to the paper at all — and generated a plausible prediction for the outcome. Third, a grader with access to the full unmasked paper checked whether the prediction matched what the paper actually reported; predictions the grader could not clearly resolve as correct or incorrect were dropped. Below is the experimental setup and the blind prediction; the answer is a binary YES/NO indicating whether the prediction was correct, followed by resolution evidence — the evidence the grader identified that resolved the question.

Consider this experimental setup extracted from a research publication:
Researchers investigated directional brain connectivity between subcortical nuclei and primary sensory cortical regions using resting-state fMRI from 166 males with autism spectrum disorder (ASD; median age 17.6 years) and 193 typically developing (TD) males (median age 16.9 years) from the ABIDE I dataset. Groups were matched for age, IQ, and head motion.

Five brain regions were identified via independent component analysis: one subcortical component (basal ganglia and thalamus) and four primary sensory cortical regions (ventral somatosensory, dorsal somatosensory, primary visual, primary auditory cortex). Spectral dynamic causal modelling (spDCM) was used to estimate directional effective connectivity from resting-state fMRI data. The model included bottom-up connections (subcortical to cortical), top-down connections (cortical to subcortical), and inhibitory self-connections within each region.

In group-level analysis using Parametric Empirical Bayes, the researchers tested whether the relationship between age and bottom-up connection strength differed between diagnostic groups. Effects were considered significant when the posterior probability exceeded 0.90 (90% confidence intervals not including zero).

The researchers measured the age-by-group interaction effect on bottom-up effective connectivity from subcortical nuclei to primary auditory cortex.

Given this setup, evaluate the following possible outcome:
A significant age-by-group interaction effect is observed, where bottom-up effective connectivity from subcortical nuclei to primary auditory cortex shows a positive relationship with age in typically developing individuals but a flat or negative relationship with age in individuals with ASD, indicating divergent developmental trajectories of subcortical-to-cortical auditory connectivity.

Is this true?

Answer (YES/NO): NO